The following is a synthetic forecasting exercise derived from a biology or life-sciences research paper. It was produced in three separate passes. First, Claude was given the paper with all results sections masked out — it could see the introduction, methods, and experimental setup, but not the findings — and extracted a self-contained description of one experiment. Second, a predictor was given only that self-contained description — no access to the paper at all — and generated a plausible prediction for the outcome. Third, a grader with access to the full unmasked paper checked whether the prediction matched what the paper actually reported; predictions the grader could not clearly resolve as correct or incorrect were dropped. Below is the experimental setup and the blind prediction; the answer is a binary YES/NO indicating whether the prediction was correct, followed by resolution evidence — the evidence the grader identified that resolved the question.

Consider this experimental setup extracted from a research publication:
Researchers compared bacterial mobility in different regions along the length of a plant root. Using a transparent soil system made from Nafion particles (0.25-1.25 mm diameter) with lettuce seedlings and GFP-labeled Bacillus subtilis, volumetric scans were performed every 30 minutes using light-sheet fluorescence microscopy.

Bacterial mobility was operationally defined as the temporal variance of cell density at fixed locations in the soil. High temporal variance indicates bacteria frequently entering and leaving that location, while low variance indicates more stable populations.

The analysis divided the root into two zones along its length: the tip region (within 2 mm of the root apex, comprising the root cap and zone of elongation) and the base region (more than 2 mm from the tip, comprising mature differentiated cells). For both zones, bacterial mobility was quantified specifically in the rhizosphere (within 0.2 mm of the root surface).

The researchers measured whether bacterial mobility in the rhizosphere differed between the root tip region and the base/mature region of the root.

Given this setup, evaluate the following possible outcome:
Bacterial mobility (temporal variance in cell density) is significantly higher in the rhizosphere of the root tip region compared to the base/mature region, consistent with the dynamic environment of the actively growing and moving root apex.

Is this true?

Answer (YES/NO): YES